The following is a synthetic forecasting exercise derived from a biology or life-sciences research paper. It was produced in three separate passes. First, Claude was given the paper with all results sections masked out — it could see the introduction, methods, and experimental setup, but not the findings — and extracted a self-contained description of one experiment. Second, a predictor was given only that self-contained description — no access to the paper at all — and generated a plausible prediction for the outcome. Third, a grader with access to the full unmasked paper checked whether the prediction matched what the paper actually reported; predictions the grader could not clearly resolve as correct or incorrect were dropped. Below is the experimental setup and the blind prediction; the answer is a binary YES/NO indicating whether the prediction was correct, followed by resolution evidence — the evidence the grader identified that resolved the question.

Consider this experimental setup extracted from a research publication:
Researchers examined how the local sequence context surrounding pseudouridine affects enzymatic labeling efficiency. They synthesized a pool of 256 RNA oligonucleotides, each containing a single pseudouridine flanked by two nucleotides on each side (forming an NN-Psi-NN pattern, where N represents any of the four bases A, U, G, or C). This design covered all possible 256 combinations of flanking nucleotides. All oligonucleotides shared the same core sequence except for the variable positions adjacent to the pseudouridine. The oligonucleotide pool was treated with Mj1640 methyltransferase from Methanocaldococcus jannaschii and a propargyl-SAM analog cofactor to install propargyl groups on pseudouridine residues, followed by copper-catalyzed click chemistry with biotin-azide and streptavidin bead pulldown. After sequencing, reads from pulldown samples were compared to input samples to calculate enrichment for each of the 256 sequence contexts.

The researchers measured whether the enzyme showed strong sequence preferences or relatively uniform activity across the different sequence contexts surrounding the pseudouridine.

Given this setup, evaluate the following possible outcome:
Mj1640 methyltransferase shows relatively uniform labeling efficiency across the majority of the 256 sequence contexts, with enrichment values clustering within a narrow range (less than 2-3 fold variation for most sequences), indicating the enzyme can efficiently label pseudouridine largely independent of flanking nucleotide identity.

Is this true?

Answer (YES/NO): NO